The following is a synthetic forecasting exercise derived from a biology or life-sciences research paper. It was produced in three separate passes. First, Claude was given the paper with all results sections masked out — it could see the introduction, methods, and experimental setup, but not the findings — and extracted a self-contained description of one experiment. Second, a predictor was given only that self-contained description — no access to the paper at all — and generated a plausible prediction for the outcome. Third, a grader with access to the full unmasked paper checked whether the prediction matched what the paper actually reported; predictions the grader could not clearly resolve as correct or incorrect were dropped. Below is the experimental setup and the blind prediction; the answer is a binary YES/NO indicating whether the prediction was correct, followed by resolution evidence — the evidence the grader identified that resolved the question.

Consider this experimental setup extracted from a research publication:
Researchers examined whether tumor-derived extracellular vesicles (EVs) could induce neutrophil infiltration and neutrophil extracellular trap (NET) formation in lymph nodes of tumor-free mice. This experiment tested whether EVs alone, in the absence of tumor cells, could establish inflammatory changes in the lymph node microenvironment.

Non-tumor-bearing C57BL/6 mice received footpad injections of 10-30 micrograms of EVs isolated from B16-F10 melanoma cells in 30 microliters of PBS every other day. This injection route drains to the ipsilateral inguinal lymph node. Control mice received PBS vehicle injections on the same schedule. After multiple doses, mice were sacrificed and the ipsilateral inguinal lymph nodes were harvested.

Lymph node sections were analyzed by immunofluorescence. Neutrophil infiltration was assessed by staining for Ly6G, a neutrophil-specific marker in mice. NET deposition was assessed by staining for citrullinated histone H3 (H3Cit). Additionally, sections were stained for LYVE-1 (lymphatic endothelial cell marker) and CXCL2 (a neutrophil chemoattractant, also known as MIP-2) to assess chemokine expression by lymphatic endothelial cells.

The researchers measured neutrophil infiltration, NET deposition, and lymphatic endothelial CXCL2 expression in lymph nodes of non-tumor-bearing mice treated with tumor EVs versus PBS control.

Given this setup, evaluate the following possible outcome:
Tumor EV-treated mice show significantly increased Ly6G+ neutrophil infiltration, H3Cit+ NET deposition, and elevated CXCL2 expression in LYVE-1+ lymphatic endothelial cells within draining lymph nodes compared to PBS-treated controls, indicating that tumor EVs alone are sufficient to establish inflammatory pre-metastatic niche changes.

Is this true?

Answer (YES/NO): NO